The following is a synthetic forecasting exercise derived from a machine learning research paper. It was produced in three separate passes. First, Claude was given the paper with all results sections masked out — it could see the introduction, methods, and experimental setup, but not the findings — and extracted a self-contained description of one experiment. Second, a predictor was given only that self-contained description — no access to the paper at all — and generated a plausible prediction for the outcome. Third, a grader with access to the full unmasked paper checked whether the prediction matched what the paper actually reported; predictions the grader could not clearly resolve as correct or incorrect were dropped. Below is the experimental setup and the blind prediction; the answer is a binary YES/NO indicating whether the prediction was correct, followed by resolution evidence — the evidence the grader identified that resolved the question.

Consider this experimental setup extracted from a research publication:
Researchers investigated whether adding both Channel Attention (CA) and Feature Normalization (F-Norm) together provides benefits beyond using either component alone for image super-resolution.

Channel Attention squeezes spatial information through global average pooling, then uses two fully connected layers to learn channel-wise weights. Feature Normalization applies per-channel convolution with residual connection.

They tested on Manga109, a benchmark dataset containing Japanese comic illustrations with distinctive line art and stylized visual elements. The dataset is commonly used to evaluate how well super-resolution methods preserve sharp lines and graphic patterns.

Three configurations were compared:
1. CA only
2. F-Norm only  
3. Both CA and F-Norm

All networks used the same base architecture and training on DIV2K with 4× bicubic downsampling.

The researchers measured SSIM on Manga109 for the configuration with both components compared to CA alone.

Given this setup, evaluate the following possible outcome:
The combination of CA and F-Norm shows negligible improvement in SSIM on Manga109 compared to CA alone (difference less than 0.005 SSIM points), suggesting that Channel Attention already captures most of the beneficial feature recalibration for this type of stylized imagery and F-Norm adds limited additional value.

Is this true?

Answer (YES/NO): YES